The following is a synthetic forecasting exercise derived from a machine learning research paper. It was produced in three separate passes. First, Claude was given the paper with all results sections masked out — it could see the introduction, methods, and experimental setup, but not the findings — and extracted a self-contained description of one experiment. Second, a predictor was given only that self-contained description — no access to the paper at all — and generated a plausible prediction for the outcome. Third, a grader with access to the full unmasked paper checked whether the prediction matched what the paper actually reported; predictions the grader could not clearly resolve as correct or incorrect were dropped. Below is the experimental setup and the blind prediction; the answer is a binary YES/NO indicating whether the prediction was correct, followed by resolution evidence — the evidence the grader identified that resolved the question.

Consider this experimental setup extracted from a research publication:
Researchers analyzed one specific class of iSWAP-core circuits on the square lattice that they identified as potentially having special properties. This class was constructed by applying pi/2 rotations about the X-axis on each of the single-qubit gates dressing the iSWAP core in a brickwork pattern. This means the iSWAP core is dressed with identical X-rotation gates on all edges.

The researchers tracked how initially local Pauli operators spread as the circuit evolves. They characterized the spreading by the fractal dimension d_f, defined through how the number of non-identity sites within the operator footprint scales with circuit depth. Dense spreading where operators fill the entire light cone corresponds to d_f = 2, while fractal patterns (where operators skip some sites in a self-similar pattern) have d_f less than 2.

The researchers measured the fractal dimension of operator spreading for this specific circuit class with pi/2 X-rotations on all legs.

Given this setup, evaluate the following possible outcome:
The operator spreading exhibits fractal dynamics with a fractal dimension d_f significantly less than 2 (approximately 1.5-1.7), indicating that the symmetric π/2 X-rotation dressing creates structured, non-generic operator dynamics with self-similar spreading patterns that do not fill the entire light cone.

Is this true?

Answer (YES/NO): NO